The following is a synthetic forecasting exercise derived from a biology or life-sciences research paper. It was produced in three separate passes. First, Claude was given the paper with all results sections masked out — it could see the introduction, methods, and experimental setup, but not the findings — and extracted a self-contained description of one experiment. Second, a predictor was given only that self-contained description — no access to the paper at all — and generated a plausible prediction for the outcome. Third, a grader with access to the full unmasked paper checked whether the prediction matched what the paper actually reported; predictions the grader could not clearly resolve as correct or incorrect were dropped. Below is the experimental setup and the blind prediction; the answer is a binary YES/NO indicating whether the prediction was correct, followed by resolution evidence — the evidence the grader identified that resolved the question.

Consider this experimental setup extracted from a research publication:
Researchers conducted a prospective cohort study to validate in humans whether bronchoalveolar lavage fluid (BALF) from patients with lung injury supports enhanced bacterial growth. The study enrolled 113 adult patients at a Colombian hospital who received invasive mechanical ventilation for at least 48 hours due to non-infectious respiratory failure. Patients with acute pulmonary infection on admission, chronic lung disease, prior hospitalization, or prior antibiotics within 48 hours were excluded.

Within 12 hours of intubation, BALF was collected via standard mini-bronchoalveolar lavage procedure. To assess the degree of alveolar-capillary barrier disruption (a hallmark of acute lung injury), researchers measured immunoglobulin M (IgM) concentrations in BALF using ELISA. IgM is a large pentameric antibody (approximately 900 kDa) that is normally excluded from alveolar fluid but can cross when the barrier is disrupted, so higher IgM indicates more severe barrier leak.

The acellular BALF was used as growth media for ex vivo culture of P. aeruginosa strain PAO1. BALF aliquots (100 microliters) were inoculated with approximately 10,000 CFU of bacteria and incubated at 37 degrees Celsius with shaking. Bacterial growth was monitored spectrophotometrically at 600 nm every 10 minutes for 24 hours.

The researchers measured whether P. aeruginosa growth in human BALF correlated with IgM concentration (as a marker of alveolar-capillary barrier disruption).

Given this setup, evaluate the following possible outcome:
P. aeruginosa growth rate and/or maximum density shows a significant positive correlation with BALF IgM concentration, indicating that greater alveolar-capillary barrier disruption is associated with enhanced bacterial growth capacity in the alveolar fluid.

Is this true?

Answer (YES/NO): YES